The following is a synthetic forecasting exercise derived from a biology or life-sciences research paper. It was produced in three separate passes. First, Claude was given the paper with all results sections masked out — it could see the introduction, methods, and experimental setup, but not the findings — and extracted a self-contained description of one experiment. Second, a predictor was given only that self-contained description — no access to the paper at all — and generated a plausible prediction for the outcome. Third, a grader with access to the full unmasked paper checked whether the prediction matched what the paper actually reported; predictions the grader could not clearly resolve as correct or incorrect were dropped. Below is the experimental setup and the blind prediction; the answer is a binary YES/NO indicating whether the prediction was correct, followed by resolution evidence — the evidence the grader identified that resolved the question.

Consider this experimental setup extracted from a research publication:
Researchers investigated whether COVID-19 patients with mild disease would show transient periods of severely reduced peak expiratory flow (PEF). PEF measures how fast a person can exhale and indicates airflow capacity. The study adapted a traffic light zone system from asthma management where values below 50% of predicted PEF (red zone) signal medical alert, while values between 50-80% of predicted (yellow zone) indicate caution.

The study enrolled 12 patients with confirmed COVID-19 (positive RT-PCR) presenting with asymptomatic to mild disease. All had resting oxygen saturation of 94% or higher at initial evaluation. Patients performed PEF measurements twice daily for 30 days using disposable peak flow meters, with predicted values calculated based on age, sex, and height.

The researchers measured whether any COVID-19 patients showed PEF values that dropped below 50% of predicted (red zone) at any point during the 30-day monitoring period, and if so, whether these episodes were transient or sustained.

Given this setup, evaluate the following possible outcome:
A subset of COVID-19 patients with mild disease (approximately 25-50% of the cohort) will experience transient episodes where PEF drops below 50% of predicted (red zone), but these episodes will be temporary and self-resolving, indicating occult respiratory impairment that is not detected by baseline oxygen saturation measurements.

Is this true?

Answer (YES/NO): NO